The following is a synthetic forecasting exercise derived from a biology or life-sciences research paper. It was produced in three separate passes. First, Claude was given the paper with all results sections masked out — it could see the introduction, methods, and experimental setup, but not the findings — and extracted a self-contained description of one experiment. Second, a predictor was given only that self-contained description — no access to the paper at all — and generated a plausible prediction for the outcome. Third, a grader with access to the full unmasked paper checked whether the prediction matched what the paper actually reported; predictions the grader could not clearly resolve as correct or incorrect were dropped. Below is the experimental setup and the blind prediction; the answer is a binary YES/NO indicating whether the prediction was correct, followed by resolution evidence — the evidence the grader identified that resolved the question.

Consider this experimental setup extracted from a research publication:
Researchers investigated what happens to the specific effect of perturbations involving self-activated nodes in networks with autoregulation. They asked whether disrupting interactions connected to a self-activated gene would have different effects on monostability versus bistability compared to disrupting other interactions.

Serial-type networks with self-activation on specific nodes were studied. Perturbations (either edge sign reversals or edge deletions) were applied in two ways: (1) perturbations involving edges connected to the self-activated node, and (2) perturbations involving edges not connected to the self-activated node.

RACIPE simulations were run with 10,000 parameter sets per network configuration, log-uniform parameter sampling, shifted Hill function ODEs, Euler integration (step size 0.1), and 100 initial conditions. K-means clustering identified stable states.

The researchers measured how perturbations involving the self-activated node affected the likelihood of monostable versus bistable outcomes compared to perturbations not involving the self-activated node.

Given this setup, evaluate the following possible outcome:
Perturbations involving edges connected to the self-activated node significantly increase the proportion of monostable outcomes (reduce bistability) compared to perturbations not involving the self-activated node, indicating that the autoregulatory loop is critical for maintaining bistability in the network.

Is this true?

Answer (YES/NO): YES